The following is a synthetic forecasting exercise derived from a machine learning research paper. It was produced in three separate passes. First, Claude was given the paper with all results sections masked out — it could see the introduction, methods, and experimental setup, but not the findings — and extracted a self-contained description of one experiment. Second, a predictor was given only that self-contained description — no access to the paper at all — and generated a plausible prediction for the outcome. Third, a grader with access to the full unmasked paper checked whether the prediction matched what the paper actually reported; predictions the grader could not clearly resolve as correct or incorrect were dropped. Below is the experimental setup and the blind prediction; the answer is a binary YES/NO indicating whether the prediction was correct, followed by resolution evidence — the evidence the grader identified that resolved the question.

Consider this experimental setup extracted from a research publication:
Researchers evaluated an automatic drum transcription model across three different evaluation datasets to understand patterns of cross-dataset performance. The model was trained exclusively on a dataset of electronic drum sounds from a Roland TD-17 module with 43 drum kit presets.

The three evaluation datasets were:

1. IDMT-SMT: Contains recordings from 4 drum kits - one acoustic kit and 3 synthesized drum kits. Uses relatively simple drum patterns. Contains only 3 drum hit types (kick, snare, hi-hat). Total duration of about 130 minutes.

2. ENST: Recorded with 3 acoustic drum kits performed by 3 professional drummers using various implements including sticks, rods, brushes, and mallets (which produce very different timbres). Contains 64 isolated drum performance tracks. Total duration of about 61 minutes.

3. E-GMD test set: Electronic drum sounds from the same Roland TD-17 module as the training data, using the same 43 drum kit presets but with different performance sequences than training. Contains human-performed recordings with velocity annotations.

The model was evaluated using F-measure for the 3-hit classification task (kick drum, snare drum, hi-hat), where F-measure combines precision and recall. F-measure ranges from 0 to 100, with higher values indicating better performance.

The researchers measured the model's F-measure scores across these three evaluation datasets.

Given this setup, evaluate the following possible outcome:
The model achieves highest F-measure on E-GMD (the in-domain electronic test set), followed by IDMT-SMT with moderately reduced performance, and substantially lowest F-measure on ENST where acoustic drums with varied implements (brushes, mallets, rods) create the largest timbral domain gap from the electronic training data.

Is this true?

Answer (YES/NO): NO